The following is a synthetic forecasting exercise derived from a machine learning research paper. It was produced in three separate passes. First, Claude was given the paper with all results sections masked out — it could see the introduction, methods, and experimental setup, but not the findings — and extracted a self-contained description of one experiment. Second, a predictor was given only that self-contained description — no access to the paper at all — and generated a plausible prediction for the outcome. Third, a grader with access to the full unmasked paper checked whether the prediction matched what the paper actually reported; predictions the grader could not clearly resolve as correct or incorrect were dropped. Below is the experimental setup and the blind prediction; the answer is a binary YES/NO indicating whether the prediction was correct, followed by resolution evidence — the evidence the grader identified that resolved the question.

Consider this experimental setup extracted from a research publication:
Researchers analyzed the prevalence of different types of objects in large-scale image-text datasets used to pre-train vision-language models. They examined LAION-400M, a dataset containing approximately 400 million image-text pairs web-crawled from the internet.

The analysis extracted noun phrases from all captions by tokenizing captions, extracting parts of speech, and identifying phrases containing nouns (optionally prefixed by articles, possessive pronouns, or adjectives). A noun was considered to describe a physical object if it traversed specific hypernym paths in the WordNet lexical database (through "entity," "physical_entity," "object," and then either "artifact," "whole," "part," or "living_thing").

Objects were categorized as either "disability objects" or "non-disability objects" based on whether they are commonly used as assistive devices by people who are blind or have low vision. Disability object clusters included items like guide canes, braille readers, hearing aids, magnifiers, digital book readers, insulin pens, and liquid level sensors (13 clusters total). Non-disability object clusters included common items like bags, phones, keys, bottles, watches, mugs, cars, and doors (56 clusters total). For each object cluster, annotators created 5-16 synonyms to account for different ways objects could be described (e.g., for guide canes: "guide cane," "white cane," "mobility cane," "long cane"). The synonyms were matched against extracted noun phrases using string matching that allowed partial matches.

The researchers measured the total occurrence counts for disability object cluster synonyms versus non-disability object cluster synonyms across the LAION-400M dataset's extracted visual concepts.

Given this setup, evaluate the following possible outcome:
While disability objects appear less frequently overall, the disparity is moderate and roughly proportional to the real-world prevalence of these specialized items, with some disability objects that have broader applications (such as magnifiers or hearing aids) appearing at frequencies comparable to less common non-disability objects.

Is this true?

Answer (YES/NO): NO